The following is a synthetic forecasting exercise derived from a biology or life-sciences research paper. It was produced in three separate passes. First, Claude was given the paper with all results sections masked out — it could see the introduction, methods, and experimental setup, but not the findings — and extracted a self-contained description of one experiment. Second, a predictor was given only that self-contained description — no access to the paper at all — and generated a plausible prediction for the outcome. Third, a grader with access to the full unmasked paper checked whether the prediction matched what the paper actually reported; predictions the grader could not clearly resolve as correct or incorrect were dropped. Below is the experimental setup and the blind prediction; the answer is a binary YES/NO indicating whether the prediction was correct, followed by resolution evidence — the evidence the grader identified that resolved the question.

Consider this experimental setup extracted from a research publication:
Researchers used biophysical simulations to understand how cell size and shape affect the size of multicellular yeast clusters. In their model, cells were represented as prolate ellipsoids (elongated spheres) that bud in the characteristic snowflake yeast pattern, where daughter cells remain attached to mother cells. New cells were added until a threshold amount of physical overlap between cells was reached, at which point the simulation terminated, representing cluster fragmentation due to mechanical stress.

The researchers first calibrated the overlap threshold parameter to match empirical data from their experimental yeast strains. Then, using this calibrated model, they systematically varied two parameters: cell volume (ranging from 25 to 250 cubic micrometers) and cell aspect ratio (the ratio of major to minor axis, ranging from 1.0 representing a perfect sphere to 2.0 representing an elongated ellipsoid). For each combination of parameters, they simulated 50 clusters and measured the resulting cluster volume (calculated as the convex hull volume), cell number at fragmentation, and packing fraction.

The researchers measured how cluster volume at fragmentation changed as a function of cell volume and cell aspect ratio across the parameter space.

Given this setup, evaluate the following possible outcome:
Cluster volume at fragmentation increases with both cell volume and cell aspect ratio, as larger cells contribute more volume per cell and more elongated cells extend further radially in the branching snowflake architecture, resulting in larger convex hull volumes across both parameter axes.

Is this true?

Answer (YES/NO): YES